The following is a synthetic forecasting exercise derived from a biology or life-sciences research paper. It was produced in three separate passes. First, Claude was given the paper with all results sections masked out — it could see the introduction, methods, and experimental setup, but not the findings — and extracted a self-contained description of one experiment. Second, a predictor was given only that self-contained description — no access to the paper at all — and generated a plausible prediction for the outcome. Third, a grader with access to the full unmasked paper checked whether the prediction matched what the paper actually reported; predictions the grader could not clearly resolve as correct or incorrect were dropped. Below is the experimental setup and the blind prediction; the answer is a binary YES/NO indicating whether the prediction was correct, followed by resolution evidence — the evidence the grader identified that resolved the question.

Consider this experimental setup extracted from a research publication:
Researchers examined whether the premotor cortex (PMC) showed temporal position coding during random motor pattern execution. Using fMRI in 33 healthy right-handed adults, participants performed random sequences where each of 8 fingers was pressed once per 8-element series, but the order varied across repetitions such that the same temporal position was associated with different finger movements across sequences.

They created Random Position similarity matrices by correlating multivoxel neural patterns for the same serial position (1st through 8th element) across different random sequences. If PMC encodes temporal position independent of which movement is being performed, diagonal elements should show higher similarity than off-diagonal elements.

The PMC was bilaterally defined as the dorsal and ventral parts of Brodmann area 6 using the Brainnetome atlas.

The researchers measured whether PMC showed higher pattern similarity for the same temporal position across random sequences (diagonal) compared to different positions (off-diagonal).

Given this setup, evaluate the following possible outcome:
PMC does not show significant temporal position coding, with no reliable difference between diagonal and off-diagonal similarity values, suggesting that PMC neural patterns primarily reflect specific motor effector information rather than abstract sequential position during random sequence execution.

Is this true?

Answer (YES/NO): NO